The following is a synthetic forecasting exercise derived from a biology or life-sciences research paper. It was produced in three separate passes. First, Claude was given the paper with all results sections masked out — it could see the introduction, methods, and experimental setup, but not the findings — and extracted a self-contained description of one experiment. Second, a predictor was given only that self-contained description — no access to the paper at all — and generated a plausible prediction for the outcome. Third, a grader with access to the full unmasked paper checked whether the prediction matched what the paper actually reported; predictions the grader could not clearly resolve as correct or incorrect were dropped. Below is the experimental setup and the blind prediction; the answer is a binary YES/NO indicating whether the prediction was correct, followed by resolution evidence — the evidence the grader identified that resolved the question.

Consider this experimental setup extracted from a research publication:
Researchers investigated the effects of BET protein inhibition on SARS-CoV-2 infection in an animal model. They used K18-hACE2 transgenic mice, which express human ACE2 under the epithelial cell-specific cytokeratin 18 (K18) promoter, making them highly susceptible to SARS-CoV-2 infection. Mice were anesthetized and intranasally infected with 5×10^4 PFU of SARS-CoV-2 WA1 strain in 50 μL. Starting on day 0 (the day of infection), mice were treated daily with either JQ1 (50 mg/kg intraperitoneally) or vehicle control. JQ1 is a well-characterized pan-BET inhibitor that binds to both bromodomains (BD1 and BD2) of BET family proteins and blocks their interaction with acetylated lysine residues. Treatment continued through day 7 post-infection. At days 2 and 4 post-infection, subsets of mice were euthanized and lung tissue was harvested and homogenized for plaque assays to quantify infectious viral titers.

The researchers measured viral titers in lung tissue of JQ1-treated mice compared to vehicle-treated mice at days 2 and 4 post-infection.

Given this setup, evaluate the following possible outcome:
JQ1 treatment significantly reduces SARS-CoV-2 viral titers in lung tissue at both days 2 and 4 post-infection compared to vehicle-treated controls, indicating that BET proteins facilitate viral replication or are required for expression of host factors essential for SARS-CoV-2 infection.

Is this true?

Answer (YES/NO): NO